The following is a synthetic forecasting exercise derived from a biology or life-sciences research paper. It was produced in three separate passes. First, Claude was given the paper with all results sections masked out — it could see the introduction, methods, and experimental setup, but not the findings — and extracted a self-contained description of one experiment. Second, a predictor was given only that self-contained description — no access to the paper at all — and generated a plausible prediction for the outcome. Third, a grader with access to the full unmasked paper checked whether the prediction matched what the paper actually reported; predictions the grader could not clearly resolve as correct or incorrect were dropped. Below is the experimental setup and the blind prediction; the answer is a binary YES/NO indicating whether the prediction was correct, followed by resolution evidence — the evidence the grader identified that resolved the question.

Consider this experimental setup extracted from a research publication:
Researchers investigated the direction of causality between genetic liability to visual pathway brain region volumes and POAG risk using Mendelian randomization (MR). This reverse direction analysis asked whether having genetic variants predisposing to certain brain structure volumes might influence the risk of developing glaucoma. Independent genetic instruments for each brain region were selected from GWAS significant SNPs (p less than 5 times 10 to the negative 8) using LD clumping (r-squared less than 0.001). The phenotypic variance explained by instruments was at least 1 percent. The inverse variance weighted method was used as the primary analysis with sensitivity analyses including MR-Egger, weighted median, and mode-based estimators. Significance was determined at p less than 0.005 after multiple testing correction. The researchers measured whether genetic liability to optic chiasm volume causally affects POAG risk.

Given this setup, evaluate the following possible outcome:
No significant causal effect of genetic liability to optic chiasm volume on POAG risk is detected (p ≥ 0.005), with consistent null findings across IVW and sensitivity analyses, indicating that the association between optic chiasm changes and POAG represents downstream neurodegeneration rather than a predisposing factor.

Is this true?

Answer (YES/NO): YES